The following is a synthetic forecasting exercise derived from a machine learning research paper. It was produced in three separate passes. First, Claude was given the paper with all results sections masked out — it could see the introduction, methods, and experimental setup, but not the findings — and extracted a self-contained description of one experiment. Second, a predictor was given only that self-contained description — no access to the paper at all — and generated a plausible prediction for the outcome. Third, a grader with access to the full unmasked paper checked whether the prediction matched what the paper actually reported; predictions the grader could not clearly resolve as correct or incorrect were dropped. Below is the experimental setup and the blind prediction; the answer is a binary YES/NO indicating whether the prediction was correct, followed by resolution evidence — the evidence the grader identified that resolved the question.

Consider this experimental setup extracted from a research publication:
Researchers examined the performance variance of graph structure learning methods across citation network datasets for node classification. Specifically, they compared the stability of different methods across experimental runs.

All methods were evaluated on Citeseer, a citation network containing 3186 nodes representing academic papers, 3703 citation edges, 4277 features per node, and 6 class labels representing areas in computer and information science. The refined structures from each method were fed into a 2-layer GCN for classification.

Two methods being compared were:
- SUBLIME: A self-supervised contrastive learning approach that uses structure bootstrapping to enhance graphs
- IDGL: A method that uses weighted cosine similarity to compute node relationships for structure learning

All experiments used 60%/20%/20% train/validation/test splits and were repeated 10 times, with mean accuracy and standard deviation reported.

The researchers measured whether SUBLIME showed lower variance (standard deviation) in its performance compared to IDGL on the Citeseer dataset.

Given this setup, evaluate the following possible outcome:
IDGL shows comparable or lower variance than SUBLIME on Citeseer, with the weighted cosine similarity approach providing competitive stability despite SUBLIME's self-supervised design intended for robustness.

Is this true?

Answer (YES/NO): YES